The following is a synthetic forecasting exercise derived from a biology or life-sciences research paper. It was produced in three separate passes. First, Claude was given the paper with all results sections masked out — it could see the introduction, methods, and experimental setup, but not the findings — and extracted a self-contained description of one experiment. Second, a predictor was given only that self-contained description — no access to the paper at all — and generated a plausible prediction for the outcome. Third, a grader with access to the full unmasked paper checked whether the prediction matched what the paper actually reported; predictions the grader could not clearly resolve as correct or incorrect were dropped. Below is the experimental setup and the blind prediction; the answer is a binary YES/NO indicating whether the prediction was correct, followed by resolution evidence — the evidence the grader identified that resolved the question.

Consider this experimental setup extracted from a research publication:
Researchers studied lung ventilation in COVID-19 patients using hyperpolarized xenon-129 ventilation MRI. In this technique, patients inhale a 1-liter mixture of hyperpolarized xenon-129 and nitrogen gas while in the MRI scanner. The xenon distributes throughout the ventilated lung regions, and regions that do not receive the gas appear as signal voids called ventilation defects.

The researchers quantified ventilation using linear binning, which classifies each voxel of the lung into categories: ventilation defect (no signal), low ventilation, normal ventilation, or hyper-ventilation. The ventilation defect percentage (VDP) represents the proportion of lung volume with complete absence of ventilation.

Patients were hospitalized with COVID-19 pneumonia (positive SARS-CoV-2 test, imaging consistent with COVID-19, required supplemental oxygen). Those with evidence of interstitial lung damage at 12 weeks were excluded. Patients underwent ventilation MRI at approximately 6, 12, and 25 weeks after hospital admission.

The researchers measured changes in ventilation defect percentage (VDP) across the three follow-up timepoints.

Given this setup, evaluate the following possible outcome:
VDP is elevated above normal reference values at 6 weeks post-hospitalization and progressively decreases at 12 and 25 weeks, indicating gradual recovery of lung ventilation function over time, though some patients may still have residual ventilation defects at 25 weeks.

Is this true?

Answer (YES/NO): NO